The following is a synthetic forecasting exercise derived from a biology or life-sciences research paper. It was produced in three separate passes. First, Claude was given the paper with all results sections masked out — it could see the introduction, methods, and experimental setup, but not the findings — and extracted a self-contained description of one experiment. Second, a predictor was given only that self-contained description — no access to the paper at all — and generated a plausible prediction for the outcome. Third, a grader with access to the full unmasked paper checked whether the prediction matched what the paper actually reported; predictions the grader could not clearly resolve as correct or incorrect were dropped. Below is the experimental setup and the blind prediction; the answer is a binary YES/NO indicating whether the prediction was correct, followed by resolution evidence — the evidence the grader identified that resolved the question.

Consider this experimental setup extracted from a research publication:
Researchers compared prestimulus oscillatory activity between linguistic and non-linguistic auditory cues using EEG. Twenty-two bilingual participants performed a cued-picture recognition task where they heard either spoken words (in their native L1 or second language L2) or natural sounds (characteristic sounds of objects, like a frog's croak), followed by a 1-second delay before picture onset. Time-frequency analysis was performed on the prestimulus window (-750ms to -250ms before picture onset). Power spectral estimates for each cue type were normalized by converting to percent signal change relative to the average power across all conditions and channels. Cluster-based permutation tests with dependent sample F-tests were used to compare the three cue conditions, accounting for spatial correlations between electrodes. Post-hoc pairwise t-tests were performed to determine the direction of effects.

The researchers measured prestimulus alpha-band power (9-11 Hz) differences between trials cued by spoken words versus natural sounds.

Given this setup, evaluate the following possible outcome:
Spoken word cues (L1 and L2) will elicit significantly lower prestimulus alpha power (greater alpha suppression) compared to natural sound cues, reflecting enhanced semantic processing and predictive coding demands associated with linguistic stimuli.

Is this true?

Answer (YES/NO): NO